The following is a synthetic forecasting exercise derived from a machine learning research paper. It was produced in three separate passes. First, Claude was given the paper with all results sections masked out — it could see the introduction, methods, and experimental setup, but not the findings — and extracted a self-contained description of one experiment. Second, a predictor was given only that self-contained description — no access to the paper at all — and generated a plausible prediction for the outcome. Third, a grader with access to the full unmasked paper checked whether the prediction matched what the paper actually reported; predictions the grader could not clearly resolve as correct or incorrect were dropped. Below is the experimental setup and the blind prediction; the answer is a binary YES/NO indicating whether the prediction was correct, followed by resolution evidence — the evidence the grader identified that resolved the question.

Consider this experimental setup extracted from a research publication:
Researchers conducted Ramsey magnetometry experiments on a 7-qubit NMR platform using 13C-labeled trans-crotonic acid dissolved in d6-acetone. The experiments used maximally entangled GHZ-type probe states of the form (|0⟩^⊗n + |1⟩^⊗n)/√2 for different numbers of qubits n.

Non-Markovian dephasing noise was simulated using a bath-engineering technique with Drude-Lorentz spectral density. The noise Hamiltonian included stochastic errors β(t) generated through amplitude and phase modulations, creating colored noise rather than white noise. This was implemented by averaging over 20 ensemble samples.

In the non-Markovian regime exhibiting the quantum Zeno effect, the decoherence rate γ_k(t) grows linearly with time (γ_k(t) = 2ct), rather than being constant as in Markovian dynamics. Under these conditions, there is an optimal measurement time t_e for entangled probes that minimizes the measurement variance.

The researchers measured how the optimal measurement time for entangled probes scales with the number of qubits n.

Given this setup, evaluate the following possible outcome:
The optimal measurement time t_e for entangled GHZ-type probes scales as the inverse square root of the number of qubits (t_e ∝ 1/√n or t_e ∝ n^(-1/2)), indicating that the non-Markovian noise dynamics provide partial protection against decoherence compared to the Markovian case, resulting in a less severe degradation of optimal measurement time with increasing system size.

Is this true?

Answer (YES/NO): YES